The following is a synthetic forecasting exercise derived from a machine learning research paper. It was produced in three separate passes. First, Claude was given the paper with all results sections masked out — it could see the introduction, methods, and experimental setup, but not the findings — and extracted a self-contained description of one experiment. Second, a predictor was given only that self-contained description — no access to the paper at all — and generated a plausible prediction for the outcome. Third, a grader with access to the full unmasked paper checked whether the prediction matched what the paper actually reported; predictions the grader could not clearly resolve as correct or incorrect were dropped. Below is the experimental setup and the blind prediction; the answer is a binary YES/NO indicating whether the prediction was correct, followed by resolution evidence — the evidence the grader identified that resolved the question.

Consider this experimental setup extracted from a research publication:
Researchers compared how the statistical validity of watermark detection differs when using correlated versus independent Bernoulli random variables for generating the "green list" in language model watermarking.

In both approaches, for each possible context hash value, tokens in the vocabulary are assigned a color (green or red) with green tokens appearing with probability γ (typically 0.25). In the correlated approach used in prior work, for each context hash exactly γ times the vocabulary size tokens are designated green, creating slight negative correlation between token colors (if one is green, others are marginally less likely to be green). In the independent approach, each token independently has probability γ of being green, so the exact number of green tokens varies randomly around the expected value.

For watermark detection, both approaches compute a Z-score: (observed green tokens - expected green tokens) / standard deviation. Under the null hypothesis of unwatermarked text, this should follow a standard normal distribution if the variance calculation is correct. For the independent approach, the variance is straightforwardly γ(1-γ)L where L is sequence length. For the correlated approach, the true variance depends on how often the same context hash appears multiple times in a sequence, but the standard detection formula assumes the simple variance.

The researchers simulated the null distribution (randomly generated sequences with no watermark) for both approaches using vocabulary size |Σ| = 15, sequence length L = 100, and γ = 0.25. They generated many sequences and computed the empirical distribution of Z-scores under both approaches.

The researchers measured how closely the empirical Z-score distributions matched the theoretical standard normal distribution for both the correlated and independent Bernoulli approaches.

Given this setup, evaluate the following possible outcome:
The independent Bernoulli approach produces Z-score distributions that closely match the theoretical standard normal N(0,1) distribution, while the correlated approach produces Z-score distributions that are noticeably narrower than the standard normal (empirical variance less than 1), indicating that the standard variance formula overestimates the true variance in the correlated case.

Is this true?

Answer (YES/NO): YES